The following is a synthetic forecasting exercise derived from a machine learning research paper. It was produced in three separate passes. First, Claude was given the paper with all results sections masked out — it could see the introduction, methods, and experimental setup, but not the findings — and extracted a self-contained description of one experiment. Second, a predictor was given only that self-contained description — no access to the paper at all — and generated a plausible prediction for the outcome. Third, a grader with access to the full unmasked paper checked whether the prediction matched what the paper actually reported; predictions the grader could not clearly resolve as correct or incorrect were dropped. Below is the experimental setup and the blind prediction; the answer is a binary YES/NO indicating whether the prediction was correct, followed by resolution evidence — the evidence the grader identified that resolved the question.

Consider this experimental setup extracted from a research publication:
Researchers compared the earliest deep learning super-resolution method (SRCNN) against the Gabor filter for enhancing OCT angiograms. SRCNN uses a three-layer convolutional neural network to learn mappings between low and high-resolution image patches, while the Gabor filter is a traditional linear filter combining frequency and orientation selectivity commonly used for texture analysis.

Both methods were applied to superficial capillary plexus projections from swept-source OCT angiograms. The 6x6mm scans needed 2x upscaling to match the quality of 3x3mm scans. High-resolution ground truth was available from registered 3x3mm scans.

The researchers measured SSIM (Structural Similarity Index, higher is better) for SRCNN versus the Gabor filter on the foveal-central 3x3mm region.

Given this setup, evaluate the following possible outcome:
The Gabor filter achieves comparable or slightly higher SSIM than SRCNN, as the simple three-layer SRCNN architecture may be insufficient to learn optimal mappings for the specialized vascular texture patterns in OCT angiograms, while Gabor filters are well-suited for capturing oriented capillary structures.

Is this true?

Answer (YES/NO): YES